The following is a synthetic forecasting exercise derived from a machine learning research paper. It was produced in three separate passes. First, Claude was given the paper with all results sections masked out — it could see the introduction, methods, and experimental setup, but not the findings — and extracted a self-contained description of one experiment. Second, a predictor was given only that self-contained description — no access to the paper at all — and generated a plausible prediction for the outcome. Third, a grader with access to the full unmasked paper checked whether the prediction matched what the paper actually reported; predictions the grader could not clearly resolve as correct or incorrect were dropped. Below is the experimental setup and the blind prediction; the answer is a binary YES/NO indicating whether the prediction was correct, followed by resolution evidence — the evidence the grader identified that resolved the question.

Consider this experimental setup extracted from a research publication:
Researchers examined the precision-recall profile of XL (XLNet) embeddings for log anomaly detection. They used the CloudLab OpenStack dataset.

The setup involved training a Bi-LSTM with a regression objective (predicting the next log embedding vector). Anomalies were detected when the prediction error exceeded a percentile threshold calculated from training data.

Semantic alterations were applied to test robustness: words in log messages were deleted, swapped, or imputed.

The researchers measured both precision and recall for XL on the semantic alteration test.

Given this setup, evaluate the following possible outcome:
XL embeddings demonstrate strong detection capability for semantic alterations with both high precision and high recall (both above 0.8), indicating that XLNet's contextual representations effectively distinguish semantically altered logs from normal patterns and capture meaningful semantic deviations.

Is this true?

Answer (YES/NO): NO